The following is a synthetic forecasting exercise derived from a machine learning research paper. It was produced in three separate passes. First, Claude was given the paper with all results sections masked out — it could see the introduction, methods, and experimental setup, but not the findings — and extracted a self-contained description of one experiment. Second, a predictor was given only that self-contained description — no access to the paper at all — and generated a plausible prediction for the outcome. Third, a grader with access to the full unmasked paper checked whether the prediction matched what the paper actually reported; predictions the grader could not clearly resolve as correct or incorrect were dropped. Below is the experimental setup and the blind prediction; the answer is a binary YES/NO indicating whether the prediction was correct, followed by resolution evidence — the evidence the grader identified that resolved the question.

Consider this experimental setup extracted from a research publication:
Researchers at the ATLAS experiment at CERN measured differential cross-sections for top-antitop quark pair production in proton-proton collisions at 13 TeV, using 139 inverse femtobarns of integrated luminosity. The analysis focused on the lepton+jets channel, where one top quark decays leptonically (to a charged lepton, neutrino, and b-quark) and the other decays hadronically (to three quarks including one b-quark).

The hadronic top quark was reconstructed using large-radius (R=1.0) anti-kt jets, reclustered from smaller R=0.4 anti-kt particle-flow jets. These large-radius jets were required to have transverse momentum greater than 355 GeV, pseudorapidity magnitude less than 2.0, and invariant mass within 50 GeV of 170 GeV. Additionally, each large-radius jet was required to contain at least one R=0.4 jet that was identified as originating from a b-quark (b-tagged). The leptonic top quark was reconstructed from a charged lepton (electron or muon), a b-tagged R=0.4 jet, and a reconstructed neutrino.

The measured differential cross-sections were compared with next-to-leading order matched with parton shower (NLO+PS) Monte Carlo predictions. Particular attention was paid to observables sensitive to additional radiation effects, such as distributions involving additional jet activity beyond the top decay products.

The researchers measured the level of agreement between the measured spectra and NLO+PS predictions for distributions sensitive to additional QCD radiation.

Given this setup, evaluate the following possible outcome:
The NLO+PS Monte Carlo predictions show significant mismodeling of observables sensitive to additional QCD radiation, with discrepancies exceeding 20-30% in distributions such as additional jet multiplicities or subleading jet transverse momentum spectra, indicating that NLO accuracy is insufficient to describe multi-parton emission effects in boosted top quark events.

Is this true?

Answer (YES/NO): NO